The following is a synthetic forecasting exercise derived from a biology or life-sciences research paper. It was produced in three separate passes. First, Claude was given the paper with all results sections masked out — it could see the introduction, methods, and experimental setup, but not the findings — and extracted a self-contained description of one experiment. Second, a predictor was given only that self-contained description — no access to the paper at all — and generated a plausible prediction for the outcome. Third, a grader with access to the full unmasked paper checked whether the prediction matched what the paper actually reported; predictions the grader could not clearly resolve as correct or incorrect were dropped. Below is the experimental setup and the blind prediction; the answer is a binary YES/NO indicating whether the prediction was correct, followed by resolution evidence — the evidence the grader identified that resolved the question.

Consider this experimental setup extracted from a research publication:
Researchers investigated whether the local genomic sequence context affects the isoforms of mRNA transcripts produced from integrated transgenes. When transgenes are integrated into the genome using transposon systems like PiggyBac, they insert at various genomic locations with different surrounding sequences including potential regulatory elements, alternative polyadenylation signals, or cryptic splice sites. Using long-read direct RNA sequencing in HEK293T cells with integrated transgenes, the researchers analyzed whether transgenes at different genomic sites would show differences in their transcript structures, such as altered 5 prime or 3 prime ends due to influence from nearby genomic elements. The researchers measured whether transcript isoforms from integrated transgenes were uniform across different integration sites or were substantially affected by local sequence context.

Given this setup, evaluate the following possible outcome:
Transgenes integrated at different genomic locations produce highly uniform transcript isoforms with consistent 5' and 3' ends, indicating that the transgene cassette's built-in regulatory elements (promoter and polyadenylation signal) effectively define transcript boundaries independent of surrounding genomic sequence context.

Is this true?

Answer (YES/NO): YES